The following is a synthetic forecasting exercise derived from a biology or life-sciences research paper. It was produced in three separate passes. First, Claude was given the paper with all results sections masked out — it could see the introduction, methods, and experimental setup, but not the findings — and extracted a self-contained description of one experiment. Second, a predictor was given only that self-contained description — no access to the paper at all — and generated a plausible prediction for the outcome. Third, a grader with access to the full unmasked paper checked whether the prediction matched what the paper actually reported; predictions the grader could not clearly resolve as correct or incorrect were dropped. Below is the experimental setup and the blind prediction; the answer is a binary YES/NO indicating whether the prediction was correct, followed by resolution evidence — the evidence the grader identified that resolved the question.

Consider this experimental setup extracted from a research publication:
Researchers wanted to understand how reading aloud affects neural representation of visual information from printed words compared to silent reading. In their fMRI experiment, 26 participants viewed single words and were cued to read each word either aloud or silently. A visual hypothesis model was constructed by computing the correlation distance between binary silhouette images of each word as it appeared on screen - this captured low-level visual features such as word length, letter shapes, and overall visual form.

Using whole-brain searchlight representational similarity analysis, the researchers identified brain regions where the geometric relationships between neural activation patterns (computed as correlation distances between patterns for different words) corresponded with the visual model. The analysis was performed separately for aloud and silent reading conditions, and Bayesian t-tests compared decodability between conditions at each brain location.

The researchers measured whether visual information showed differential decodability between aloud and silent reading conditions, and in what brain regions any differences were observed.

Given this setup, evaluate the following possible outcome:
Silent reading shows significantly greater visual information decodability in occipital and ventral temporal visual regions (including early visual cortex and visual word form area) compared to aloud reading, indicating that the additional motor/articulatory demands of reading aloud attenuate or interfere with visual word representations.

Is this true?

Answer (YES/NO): NO